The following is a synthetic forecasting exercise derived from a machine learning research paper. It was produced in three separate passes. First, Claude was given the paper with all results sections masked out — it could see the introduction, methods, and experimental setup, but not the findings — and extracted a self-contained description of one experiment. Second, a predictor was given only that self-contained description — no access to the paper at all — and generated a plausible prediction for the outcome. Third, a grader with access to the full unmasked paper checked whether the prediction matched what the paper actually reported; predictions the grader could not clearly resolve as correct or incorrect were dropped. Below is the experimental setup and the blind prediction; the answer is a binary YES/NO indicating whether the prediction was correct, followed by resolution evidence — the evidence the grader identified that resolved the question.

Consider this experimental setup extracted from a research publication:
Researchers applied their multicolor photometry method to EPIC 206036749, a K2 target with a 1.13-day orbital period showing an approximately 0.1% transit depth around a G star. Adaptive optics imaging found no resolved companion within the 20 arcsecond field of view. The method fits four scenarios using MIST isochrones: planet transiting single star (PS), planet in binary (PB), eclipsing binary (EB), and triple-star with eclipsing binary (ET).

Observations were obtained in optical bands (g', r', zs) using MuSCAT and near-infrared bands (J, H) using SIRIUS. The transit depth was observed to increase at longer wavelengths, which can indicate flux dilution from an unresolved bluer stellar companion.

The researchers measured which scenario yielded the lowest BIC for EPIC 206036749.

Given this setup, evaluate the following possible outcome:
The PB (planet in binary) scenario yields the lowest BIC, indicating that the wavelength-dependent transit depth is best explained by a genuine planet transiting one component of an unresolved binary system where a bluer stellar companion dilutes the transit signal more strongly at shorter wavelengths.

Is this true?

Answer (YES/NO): NO